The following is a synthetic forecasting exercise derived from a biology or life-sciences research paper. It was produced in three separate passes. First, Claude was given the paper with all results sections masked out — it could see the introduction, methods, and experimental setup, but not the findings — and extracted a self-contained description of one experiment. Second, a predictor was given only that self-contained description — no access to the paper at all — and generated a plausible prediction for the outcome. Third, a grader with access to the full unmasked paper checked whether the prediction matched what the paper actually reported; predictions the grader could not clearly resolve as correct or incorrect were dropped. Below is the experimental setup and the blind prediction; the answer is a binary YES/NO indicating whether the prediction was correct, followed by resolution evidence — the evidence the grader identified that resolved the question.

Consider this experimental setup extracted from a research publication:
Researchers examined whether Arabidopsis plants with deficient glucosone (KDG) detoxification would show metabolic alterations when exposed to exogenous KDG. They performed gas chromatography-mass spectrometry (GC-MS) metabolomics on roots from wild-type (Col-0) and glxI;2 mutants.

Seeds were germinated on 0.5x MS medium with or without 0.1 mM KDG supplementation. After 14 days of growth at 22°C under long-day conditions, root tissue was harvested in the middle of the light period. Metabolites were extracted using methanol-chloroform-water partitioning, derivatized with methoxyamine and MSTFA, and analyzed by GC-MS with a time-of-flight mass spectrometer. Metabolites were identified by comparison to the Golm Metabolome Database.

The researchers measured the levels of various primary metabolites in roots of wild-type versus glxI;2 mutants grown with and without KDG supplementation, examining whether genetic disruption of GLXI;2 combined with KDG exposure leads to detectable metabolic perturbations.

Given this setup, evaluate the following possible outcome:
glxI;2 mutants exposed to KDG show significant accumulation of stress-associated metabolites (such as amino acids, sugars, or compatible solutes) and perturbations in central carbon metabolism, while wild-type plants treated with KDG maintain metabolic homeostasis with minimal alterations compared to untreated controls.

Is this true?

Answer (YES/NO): NO